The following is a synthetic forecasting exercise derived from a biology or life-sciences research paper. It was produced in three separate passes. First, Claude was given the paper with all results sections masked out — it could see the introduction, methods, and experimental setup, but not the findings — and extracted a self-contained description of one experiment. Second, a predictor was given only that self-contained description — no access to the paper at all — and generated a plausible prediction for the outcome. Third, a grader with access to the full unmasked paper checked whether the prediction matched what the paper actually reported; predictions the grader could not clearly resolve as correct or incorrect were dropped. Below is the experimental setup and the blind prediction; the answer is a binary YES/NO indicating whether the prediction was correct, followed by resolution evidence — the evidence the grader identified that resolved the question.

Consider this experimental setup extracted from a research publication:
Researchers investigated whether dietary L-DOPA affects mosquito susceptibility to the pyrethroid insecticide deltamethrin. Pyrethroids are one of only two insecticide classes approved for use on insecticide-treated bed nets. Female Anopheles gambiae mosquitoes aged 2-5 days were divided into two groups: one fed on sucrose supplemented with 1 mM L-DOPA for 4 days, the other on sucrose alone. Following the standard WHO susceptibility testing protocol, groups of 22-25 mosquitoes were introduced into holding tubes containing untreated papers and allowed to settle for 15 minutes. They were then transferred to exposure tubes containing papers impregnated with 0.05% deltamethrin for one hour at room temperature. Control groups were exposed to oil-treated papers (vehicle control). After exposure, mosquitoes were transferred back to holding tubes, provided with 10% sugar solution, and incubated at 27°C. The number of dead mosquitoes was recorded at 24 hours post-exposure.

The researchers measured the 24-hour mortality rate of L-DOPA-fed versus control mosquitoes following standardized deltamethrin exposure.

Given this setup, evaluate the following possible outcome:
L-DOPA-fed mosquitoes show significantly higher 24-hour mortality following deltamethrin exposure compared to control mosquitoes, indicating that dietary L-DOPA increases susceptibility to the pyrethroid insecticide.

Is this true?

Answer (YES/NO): NO